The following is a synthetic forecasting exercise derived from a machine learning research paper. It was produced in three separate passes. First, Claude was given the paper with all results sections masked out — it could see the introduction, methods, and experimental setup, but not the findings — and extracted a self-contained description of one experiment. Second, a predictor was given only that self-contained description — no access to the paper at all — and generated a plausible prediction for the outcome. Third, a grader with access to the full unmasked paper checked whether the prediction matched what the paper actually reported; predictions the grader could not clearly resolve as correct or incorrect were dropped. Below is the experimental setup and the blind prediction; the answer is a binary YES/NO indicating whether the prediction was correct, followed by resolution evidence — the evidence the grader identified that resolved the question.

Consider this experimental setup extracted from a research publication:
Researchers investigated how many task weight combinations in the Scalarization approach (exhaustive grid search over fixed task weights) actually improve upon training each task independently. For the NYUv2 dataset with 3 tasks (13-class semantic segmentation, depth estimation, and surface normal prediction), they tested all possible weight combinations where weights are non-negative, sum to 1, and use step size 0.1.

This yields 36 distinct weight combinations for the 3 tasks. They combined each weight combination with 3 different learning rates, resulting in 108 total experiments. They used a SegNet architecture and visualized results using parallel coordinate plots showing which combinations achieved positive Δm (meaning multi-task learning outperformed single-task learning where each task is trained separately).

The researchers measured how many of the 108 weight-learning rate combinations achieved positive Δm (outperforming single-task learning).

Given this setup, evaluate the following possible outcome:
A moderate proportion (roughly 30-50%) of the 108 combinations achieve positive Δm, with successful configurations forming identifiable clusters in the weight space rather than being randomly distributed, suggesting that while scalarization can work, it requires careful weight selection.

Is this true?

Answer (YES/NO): NO